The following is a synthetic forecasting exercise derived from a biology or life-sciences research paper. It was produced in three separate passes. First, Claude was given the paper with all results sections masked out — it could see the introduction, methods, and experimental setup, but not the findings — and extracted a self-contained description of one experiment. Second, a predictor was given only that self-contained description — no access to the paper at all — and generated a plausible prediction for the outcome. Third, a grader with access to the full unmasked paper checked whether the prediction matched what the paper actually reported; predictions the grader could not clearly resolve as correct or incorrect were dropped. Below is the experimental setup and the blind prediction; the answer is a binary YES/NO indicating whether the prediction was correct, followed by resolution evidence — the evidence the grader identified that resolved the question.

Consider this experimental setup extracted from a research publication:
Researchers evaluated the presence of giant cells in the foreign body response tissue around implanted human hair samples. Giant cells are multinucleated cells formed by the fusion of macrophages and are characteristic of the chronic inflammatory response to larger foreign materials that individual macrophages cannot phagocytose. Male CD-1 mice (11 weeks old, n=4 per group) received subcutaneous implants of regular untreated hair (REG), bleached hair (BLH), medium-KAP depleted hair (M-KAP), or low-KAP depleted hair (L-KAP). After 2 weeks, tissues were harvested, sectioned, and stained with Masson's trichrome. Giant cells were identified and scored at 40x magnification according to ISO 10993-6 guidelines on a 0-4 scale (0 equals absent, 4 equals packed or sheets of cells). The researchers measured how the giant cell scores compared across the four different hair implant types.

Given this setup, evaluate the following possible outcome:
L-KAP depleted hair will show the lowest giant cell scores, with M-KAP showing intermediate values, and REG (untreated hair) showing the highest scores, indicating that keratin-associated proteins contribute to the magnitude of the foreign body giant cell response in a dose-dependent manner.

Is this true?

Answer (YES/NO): NO